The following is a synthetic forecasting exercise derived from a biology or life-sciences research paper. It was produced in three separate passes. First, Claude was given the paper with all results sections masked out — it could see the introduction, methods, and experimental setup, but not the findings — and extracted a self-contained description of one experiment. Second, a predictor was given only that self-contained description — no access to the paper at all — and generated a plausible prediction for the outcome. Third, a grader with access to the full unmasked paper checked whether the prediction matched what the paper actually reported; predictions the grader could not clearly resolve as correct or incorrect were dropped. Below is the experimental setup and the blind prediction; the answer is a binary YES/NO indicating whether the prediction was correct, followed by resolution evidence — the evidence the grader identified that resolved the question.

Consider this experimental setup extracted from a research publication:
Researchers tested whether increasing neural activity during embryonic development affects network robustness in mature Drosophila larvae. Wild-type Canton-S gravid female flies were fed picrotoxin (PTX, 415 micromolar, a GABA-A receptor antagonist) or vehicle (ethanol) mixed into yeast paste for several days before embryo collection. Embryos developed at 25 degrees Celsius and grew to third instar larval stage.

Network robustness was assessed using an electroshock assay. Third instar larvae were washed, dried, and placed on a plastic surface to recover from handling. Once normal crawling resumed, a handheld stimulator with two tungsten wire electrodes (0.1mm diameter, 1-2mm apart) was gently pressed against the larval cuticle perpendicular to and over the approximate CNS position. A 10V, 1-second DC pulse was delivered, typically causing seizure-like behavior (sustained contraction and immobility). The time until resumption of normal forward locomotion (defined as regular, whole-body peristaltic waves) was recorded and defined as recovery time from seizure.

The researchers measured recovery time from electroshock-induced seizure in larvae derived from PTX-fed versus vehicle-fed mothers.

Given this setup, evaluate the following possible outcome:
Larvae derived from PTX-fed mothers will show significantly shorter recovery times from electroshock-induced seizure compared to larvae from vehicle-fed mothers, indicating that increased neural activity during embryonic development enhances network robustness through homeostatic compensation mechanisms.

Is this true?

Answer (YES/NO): NO